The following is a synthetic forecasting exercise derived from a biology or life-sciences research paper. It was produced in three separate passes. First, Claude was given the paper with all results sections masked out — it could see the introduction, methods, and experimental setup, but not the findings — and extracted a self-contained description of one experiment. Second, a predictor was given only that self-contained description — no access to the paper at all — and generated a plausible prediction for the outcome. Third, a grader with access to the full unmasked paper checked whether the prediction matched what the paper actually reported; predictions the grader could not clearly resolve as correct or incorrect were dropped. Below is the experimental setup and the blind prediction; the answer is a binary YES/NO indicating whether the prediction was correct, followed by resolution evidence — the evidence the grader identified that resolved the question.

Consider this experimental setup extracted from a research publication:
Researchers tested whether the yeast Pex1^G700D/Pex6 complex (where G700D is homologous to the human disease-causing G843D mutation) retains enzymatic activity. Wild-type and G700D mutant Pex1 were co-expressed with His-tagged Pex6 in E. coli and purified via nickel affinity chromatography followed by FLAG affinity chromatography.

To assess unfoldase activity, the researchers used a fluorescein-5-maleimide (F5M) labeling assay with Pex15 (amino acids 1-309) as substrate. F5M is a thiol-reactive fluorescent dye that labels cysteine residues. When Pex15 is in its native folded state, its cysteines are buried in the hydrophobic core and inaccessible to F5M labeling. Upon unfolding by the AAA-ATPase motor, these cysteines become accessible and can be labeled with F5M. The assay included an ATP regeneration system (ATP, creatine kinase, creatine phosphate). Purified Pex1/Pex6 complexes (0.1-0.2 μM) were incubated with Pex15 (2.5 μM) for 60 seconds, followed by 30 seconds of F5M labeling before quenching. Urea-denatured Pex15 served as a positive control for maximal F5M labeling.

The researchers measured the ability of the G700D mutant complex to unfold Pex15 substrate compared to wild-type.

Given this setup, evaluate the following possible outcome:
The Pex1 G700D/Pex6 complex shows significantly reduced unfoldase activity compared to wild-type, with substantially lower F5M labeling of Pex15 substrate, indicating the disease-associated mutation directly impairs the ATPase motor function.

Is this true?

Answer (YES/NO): NO